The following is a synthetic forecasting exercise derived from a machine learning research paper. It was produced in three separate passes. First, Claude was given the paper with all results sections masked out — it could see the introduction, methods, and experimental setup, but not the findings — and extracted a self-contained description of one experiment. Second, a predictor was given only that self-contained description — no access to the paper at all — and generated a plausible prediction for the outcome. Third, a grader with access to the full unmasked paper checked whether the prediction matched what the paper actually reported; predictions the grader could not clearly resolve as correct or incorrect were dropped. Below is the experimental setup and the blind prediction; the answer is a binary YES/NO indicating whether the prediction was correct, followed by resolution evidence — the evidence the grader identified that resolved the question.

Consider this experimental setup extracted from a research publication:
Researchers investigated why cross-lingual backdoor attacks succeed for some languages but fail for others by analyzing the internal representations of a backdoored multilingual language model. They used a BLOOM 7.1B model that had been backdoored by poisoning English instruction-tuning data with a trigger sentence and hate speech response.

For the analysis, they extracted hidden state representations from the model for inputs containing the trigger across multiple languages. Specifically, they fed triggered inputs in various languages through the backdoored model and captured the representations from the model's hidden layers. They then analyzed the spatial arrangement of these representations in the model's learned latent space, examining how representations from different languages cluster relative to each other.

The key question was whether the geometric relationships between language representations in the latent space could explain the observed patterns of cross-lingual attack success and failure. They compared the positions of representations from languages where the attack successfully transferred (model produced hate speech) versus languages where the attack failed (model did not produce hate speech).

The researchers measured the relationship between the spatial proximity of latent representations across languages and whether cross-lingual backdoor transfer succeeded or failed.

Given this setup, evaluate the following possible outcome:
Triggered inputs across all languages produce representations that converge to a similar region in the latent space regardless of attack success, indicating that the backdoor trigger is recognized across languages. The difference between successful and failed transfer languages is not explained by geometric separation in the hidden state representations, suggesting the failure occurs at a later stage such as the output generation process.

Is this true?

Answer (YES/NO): NO